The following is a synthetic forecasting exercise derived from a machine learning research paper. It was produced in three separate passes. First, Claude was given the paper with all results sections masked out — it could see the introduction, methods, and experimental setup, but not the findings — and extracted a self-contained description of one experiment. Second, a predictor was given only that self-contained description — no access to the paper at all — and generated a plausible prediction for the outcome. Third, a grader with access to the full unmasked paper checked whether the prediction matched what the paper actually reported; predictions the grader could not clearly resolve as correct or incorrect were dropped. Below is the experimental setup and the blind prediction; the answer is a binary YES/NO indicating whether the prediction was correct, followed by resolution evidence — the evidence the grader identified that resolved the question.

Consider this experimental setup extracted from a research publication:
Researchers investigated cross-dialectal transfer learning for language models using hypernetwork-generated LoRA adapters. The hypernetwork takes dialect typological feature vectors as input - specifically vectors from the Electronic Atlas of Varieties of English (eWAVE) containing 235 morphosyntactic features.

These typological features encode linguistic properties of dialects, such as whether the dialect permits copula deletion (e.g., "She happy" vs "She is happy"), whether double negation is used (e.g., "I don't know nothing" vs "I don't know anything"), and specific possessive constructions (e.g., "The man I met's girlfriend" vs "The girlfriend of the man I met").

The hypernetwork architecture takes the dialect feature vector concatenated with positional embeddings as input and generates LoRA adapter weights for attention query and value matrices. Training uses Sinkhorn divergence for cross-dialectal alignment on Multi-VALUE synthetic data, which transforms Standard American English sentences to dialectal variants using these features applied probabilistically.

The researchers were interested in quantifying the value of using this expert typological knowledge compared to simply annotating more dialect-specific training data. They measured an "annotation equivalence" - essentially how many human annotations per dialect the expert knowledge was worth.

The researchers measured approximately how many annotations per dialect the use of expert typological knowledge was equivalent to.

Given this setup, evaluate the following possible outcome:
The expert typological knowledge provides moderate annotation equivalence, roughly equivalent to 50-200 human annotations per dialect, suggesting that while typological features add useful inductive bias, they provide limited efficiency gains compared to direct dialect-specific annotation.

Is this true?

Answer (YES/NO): NO